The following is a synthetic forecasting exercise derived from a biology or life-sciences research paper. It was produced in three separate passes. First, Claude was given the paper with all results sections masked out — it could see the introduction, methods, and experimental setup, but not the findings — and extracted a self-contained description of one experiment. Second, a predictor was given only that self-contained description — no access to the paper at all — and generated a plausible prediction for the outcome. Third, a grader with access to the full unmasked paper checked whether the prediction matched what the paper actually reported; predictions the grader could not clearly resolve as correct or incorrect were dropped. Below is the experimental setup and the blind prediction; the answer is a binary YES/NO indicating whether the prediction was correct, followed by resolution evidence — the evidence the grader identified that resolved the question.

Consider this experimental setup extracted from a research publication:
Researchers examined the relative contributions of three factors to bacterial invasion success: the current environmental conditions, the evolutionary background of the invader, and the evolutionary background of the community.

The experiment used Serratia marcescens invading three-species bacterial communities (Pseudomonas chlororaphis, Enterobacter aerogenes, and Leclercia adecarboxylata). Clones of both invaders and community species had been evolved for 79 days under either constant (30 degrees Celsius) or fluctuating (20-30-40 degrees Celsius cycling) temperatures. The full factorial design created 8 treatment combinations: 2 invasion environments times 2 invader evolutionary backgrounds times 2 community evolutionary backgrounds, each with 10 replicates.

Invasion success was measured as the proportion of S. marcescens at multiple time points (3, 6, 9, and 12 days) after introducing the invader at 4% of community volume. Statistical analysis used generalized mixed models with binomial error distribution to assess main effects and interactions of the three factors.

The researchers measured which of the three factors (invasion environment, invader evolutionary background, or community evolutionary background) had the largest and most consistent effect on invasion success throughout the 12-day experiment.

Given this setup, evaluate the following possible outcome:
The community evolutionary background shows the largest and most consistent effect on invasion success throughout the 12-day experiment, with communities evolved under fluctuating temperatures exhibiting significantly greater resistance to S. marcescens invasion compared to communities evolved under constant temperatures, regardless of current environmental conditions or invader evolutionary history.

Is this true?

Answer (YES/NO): NO